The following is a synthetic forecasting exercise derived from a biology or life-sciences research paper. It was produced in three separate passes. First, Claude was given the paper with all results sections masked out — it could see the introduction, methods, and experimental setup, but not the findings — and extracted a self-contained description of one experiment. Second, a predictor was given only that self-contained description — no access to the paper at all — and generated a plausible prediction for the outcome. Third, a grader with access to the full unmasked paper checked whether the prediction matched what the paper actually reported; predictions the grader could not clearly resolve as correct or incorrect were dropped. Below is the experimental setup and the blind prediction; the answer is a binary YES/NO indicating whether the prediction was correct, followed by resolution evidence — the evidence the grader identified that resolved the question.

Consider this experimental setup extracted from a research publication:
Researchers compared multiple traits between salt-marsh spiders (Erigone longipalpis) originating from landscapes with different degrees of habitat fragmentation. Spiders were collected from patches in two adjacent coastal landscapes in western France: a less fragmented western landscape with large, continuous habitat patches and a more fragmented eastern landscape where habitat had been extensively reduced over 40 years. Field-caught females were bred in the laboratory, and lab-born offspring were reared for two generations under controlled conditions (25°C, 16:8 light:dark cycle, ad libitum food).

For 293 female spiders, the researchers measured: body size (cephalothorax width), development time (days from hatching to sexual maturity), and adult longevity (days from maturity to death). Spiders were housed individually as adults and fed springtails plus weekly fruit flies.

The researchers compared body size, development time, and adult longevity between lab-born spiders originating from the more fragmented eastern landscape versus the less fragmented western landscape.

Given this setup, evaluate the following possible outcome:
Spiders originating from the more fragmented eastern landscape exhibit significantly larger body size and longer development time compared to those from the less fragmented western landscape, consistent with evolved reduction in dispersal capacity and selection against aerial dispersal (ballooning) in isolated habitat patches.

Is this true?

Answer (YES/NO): NO